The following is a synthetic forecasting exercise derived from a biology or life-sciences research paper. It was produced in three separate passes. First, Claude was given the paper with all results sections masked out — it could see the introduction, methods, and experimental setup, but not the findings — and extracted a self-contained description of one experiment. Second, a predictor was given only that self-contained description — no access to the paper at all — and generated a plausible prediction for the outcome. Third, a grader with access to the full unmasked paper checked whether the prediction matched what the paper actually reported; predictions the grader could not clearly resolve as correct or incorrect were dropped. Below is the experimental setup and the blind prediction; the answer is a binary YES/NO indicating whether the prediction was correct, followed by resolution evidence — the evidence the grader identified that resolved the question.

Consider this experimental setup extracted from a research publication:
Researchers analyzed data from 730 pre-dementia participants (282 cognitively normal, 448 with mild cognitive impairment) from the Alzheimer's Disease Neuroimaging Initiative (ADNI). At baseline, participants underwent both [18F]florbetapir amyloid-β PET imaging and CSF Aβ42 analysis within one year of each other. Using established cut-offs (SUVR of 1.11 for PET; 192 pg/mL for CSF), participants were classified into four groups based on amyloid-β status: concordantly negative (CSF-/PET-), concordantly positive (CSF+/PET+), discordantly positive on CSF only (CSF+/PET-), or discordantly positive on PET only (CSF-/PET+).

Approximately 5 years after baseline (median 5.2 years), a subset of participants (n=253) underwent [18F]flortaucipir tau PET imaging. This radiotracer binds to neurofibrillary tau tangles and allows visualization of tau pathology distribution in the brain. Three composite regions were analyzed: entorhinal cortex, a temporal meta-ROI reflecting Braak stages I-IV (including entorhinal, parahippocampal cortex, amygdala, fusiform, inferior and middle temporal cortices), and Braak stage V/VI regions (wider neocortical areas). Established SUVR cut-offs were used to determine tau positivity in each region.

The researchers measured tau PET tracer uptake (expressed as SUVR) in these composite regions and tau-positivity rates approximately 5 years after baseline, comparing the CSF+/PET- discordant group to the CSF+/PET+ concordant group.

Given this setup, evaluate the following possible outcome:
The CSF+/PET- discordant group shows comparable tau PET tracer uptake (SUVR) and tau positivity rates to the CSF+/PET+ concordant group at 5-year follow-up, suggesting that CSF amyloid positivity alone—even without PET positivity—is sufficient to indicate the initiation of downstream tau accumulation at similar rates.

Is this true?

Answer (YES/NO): NO